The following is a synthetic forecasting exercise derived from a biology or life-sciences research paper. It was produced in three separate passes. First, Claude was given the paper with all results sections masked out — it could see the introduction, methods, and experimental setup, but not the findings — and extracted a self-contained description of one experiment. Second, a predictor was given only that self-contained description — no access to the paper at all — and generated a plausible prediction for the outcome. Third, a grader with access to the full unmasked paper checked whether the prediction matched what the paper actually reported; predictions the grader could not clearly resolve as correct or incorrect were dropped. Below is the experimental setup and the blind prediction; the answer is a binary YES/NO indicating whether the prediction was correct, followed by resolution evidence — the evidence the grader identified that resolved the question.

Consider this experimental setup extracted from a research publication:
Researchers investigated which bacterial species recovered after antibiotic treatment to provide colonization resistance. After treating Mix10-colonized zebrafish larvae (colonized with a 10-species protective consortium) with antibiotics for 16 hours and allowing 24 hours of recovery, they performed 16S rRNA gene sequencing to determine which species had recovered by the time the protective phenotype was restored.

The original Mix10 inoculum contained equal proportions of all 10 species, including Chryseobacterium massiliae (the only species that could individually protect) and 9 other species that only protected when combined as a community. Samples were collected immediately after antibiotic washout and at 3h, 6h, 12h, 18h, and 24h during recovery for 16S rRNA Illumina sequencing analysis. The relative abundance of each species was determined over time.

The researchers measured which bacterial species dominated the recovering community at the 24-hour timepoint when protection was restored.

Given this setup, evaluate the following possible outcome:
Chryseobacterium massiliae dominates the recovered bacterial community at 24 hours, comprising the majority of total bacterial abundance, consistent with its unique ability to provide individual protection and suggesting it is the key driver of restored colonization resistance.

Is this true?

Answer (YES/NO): YES